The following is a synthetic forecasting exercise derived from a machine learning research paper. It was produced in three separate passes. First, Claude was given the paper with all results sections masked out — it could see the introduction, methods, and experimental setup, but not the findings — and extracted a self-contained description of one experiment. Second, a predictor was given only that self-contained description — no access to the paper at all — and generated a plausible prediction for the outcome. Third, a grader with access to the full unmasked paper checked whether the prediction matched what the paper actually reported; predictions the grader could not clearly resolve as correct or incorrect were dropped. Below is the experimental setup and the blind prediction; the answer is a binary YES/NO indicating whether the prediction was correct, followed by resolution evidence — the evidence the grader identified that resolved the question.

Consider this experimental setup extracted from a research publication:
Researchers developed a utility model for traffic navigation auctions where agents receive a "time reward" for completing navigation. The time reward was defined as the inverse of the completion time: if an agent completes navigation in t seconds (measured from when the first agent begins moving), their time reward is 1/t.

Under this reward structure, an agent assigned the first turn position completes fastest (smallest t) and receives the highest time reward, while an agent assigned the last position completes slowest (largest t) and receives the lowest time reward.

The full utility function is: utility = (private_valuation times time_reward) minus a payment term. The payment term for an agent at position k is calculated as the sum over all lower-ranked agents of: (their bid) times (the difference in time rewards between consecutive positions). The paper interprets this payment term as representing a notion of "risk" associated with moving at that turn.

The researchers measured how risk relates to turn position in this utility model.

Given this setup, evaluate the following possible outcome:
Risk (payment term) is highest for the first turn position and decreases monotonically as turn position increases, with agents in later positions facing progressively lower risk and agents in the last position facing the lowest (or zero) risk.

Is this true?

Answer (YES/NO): YES